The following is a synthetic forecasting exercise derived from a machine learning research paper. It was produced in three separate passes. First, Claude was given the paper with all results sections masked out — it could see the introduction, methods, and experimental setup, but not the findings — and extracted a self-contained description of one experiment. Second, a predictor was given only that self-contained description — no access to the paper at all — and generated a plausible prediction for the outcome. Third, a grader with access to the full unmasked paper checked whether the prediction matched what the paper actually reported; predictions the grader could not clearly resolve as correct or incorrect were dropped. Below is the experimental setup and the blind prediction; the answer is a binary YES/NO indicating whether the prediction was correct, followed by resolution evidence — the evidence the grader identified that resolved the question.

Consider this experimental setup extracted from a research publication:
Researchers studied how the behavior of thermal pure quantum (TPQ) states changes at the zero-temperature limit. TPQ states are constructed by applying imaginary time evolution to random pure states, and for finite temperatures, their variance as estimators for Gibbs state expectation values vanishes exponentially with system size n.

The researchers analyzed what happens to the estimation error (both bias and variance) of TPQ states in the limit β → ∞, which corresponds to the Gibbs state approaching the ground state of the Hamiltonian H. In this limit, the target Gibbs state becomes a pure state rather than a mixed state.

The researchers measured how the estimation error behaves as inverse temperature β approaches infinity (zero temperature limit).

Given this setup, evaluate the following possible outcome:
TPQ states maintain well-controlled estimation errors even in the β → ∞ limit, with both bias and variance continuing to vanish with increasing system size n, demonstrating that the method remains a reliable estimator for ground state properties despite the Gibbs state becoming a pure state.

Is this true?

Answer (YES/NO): NO